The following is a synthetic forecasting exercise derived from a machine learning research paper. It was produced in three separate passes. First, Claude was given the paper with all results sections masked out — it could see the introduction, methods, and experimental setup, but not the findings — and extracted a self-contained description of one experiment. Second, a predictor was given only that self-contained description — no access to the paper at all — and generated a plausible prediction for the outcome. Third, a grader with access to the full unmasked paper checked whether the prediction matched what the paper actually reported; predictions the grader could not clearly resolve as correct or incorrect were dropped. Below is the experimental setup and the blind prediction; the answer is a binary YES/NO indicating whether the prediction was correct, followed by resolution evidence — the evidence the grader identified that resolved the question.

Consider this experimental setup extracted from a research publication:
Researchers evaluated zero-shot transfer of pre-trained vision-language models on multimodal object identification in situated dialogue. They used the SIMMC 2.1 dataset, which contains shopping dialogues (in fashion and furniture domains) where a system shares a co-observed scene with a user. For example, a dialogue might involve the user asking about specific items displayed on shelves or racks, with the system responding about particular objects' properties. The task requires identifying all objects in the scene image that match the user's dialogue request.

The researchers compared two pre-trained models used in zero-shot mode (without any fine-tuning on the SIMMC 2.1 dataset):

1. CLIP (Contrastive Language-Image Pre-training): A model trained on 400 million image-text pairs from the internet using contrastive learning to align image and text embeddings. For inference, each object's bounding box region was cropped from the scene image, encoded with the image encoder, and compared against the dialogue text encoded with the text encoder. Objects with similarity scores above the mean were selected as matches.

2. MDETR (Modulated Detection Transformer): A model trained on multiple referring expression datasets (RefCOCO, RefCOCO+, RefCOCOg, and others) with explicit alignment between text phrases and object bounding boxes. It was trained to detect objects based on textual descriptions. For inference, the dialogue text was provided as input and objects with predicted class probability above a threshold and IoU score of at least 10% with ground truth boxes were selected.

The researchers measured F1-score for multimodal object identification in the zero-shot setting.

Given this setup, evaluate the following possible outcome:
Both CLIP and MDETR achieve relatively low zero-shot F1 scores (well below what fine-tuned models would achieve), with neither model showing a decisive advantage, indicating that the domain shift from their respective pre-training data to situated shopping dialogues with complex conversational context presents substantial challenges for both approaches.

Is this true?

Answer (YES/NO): NO